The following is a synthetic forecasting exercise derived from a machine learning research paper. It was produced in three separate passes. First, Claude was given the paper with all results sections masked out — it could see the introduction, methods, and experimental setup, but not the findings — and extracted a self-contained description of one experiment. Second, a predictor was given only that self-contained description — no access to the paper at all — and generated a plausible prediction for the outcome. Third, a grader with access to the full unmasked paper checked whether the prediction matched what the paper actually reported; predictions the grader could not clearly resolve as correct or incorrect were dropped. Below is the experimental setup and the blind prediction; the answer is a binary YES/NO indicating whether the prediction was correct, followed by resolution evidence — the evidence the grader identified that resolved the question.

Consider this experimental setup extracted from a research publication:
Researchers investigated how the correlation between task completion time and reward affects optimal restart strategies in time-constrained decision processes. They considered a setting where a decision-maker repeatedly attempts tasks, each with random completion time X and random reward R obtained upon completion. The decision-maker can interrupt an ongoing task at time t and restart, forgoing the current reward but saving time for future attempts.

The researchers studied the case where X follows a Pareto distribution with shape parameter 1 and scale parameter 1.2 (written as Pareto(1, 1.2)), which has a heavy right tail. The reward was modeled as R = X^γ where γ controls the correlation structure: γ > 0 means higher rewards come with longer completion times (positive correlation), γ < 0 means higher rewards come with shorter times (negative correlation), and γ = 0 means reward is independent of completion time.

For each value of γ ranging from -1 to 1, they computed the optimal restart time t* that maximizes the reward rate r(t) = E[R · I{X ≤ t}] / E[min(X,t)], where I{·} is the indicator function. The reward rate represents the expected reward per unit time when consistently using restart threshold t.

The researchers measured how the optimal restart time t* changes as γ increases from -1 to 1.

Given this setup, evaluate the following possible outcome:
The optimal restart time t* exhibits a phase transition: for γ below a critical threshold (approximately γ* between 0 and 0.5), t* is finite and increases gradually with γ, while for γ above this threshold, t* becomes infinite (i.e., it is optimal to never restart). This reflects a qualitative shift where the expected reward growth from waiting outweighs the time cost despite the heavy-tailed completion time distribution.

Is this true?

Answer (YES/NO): NO